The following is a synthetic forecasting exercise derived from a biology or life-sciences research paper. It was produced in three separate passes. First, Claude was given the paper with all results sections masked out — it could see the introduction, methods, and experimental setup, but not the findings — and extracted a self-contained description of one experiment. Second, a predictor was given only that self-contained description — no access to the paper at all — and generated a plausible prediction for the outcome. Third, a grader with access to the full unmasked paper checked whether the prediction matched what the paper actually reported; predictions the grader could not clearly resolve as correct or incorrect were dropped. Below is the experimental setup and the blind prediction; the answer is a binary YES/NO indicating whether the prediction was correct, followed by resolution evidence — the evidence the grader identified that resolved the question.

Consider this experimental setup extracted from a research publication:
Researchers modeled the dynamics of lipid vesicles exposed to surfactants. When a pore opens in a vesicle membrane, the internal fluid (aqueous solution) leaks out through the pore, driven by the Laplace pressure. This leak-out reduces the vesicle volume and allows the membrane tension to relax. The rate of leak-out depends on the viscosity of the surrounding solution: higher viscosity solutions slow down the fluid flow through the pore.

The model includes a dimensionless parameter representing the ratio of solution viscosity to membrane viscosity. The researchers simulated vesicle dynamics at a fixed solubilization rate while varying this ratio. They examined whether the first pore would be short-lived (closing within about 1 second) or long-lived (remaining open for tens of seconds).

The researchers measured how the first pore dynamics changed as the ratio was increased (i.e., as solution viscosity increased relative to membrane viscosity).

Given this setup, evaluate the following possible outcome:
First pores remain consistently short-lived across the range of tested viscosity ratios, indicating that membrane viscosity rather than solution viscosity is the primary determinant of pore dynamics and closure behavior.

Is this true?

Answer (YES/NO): NO